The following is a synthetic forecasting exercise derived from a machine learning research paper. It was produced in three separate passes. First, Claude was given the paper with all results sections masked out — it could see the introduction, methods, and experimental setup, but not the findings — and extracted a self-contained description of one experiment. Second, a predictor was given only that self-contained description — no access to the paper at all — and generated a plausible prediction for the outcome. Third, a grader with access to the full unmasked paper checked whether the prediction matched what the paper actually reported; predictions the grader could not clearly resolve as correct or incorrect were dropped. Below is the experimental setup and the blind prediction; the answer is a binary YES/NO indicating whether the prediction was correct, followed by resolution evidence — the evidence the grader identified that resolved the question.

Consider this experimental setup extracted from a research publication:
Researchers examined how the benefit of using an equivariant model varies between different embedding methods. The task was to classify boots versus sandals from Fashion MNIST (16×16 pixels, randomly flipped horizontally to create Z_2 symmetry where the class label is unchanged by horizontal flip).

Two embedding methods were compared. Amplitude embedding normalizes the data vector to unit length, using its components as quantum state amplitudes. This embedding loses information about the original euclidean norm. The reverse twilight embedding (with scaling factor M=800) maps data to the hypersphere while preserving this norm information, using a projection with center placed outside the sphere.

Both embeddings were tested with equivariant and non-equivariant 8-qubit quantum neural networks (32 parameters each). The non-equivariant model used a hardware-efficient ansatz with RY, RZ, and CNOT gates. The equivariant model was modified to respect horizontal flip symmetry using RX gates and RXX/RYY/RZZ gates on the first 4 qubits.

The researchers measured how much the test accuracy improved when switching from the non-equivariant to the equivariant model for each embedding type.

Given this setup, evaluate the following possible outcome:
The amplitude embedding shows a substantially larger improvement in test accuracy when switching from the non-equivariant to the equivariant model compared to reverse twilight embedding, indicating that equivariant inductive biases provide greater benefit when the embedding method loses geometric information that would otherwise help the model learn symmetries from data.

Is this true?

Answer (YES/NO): YES